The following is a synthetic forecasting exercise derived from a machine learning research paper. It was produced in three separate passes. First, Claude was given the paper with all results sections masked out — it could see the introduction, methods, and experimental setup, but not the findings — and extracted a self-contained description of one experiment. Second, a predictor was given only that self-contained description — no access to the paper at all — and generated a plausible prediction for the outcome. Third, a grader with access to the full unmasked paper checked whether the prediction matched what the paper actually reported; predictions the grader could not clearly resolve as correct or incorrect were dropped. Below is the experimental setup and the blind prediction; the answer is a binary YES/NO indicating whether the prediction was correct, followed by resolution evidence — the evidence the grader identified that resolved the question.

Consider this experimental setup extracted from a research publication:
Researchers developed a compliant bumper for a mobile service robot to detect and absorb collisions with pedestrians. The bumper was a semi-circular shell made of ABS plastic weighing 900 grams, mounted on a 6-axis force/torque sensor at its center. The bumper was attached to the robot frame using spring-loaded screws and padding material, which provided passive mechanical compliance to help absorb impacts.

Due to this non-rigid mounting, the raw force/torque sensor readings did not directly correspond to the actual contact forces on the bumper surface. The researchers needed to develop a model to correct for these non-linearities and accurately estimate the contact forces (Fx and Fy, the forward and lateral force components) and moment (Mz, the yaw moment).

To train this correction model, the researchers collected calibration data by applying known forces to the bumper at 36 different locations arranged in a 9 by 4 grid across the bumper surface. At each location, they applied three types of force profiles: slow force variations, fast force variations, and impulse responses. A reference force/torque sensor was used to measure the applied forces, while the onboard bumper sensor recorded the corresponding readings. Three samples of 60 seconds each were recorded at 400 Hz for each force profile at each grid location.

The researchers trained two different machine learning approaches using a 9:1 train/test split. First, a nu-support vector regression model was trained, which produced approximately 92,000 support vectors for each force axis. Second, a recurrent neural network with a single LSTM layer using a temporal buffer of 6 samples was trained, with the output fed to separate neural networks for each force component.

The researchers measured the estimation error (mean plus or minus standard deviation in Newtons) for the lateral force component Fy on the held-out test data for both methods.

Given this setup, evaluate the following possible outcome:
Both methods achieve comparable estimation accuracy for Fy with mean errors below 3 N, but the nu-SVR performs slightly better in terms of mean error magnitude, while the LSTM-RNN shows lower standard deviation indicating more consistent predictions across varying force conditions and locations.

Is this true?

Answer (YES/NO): NO